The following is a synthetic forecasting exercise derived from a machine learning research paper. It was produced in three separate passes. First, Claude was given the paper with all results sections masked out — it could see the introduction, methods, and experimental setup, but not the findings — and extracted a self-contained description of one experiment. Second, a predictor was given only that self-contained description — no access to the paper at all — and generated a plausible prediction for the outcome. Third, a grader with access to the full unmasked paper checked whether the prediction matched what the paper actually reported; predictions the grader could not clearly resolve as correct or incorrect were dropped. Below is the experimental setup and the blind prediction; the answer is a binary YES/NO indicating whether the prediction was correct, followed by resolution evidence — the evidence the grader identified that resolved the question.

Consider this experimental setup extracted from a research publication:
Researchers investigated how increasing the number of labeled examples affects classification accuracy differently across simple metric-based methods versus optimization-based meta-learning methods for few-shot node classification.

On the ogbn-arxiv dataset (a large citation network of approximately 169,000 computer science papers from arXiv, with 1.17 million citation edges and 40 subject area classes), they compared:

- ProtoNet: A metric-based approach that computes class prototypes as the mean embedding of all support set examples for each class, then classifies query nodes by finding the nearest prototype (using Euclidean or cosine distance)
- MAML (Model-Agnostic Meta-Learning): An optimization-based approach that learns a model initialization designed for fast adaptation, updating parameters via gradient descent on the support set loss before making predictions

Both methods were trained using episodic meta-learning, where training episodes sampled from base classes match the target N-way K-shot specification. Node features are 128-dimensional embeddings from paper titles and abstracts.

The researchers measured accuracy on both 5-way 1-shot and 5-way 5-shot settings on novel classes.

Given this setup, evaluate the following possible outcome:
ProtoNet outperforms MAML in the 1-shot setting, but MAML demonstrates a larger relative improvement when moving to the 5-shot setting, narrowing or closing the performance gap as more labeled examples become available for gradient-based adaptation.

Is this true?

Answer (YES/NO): NO